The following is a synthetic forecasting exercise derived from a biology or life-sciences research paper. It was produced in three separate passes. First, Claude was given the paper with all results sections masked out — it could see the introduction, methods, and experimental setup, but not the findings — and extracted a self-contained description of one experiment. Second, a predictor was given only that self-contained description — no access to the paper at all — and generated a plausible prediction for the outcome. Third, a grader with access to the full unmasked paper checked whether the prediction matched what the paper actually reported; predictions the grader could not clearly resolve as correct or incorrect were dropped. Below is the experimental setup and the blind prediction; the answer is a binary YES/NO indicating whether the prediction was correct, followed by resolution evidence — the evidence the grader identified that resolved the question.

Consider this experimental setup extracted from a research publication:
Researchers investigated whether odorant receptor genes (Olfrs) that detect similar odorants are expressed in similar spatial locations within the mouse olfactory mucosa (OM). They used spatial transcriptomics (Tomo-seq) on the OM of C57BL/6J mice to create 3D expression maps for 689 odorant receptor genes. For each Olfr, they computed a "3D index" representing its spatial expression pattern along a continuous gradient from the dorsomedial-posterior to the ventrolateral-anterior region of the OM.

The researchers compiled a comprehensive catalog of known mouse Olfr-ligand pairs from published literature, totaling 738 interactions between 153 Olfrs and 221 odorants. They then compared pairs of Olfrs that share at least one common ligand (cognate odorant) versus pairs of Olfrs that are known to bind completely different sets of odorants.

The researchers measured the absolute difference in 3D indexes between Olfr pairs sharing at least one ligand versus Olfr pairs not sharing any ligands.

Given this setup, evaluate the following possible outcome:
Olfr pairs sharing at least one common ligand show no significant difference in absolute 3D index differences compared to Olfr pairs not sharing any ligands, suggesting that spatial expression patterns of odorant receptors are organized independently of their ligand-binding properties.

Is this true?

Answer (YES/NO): NO